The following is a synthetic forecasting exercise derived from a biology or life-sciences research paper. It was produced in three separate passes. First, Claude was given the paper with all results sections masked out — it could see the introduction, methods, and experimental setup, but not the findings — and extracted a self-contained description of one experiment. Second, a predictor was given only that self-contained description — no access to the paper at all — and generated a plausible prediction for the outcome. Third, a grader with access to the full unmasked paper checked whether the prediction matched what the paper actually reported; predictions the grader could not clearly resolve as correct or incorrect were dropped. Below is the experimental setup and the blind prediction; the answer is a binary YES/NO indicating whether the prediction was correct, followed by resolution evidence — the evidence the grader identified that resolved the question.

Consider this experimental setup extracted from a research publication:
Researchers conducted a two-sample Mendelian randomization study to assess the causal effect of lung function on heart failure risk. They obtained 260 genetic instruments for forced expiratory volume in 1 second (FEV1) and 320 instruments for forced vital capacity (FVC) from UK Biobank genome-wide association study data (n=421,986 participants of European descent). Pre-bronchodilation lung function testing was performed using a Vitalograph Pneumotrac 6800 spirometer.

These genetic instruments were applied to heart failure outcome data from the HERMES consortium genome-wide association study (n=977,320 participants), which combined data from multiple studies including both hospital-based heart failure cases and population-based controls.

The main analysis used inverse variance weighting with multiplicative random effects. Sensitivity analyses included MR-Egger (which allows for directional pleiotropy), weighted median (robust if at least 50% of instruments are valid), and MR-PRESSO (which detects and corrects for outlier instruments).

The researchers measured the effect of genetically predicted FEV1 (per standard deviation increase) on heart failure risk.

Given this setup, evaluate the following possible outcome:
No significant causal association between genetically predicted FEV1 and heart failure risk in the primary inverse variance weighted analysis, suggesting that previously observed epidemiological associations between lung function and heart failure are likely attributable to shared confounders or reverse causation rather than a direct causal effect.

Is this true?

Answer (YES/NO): YES